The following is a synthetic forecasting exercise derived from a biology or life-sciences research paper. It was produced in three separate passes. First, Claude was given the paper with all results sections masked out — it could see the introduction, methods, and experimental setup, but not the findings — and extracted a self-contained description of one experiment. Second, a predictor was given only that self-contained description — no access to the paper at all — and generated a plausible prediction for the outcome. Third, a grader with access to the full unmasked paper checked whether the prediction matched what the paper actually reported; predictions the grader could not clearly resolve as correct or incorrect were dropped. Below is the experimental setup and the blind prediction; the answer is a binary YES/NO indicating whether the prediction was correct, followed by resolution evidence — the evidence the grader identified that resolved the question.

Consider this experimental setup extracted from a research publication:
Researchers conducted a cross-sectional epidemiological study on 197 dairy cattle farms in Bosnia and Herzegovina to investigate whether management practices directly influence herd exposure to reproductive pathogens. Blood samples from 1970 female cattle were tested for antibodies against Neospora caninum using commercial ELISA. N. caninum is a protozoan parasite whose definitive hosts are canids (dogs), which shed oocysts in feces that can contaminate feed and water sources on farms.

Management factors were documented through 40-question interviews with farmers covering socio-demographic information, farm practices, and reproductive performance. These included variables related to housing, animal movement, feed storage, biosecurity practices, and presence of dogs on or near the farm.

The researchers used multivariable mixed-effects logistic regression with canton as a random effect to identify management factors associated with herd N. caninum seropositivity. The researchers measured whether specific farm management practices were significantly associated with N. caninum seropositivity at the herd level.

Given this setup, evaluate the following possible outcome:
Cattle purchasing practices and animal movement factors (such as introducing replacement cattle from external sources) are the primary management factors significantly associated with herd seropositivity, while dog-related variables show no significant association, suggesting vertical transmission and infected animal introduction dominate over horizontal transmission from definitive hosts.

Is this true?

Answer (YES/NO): NO